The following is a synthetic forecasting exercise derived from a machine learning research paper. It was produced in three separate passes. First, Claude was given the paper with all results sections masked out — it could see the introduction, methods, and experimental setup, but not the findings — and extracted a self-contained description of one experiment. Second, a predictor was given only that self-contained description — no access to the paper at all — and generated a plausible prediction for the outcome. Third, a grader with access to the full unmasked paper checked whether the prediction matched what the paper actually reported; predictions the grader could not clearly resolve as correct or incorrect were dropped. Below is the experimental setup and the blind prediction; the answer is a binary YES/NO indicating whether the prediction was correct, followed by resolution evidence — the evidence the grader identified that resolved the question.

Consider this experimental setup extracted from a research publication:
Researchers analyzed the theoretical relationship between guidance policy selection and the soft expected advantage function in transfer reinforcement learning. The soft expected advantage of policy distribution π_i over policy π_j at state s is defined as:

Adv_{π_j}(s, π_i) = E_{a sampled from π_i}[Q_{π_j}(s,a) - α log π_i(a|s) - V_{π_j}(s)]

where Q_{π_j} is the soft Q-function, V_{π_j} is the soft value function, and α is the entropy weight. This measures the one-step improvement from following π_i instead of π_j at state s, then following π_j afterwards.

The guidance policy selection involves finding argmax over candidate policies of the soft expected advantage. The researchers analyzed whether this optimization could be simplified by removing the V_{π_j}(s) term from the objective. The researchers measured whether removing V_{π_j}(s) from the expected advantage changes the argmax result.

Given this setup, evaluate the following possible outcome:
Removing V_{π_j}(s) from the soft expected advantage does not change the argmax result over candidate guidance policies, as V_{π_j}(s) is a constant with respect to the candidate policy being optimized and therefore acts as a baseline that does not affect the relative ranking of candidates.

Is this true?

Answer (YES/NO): YES